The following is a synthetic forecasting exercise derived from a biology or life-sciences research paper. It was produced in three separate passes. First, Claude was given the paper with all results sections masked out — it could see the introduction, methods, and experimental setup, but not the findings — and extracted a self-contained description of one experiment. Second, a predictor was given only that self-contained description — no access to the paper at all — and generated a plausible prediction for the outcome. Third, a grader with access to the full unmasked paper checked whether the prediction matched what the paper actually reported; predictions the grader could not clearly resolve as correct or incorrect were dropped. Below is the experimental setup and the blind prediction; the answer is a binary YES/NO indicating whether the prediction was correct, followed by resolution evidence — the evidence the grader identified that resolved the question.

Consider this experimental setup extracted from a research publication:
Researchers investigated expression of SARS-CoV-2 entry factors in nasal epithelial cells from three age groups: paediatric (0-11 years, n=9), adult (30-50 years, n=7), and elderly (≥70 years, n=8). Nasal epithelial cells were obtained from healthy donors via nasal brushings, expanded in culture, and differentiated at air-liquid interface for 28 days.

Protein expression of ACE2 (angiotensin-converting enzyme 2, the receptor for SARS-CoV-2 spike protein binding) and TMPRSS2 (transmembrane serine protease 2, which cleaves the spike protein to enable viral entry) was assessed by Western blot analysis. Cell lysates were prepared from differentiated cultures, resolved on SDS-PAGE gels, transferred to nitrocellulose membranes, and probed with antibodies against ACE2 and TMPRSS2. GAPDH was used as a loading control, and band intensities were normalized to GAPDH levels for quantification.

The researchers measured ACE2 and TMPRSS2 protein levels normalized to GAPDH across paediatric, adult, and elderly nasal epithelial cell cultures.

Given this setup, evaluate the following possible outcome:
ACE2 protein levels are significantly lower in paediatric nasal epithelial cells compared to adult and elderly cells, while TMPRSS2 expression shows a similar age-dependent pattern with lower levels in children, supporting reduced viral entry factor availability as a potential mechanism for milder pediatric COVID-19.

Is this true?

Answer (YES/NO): NO